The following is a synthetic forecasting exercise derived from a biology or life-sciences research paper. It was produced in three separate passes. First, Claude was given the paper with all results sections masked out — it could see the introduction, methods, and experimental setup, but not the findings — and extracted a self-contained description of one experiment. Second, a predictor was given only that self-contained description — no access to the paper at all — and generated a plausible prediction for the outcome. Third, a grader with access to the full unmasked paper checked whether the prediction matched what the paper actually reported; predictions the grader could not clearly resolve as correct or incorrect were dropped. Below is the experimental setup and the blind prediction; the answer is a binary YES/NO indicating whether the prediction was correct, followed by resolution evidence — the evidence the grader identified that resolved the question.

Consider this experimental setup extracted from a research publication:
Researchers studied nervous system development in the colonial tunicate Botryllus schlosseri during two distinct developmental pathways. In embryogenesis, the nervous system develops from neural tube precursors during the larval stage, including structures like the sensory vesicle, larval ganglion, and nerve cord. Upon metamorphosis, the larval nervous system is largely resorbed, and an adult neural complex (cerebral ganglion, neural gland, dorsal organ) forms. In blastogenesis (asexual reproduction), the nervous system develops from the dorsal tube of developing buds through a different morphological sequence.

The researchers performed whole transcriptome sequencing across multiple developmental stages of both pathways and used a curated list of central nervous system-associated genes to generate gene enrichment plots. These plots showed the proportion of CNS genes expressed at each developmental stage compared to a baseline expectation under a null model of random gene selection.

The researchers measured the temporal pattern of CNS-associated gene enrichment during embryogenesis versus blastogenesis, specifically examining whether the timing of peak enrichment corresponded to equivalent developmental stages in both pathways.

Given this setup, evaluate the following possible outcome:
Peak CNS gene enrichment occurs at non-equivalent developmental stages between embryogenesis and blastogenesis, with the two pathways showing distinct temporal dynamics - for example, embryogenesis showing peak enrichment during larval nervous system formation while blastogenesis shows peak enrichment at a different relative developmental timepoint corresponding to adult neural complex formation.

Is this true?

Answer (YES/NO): YES